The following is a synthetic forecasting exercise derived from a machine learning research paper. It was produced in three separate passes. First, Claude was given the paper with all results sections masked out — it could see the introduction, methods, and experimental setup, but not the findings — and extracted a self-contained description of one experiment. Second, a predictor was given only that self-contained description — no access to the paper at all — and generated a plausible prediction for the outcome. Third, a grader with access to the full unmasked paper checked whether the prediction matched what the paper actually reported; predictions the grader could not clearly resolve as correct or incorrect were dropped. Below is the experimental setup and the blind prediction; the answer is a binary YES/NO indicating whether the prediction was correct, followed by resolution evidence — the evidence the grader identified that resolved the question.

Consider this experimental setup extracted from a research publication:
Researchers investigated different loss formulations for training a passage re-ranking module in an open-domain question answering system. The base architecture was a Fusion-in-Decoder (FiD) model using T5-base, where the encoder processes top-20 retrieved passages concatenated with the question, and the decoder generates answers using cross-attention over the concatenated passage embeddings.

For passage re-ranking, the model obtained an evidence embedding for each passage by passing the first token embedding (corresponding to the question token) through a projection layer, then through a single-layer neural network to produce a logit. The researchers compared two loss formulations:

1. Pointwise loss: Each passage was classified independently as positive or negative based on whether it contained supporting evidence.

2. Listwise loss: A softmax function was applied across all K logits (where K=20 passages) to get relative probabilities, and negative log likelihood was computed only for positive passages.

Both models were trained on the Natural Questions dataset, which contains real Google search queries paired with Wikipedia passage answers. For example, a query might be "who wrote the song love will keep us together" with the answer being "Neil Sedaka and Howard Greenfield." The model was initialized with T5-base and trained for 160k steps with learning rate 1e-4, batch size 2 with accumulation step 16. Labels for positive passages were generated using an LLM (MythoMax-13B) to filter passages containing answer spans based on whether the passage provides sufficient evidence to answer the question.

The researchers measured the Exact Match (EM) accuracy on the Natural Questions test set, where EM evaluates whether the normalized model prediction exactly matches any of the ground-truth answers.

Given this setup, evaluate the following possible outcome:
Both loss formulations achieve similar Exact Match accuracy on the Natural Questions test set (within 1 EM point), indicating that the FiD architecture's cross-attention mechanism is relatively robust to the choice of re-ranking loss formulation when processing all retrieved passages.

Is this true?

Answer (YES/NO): YES